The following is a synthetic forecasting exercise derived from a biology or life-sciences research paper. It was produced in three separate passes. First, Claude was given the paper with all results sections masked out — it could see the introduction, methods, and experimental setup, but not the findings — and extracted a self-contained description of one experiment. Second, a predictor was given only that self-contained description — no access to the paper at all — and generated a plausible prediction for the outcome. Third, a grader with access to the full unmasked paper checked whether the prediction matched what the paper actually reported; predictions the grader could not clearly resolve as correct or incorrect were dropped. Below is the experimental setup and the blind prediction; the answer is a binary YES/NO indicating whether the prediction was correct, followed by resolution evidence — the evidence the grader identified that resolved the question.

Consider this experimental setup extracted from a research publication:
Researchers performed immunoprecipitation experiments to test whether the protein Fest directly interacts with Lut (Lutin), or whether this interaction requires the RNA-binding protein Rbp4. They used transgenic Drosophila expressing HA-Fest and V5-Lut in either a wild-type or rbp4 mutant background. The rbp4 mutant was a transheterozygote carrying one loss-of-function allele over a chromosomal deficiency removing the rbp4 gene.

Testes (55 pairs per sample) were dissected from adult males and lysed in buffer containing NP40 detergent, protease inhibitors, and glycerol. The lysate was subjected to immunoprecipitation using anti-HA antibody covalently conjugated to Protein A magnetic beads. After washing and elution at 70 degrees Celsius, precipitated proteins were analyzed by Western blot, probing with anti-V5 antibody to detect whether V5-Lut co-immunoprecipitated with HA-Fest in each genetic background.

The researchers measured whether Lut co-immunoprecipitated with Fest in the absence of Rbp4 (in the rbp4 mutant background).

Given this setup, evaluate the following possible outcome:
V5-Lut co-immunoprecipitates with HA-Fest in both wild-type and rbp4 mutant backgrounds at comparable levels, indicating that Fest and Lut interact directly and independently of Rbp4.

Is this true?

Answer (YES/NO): YES